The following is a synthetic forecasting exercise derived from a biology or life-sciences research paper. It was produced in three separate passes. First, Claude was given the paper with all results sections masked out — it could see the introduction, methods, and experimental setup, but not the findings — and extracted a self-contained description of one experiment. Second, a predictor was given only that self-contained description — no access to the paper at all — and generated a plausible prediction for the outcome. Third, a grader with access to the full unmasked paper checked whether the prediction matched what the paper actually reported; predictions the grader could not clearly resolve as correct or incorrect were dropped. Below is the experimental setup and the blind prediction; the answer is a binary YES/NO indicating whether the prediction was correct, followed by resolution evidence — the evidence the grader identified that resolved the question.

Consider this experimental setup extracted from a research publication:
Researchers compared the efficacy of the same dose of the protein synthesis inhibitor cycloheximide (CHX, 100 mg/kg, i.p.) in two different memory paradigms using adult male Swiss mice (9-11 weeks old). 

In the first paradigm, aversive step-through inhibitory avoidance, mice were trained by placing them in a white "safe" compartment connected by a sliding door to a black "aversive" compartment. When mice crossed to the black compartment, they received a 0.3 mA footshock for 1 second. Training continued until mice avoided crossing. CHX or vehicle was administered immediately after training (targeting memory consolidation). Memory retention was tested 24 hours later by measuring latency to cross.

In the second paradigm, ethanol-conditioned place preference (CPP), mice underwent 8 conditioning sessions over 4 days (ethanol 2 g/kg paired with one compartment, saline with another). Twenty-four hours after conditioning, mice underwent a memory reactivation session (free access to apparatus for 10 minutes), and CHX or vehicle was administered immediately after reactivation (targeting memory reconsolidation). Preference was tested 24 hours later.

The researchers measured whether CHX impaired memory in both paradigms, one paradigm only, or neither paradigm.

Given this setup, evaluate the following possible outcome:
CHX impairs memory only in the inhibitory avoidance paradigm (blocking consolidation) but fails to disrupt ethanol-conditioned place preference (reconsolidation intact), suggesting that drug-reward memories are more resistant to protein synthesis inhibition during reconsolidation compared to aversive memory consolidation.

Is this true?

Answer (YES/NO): YES